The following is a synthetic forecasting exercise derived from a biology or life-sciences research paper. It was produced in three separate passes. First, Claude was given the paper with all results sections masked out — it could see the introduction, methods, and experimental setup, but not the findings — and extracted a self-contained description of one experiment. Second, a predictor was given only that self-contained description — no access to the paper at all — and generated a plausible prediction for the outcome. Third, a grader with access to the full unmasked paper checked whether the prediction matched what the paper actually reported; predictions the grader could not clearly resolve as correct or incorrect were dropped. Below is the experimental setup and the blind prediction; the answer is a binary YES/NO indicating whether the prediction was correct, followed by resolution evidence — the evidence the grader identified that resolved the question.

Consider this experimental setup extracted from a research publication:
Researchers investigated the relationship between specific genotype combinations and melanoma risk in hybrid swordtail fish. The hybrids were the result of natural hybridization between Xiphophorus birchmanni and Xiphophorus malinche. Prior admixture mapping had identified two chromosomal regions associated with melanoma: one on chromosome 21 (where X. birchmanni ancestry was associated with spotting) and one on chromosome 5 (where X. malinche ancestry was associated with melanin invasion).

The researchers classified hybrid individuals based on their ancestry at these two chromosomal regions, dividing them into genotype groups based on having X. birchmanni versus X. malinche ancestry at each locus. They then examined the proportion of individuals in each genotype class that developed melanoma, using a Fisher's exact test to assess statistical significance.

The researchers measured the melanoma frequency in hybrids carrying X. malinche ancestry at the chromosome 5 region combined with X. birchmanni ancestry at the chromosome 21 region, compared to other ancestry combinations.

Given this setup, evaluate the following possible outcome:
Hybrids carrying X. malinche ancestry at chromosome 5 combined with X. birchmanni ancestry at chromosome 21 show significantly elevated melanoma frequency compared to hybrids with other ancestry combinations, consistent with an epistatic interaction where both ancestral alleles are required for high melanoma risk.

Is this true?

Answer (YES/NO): YES